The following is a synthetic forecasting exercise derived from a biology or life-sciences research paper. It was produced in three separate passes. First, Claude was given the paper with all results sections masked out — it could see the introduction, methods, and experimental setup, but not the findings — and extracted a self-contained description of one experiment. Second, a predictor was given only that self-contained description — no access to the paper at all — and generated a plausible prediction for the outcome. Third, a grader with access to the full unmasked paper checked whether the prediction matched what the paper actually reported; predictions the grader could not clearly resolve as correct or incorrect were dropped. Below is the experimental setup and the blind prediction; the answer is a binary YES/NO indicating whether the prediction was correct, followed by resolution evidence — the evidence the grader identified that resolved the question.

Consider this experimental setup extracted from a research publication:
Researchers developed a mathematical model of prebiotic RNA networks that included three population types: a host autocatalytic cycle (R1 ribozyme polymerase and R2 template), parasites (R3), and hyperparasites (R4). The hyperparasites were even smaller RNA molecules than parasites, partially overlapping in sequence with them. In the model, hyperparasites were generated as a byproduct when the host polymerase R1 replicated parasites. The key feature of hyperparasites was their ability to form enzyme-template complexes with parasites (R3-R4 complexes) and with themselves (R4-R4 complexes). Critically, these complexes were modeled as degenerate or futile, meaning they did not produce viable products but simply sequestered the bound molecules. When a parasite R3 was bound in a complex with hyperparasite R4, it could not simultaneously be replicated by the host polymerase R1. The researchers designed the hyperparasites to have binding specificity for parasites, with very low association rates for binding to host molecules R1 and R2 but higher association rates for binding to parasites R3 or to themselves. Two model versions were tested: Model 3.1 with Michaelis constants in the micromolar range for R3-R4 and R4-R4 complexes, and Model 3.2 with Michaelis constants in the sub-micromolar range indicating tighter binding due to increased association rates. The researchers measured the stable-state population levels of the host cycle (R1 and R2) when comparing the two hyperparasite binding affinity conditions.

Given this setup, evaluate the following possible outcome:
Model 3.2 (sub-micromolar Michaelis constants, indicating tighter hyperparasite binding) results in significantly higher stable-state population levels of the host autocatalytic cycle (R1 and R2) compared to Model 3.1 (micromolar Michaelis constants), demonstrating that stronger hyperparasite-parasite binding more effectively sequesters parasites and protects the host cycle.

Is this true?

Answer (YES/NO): YES